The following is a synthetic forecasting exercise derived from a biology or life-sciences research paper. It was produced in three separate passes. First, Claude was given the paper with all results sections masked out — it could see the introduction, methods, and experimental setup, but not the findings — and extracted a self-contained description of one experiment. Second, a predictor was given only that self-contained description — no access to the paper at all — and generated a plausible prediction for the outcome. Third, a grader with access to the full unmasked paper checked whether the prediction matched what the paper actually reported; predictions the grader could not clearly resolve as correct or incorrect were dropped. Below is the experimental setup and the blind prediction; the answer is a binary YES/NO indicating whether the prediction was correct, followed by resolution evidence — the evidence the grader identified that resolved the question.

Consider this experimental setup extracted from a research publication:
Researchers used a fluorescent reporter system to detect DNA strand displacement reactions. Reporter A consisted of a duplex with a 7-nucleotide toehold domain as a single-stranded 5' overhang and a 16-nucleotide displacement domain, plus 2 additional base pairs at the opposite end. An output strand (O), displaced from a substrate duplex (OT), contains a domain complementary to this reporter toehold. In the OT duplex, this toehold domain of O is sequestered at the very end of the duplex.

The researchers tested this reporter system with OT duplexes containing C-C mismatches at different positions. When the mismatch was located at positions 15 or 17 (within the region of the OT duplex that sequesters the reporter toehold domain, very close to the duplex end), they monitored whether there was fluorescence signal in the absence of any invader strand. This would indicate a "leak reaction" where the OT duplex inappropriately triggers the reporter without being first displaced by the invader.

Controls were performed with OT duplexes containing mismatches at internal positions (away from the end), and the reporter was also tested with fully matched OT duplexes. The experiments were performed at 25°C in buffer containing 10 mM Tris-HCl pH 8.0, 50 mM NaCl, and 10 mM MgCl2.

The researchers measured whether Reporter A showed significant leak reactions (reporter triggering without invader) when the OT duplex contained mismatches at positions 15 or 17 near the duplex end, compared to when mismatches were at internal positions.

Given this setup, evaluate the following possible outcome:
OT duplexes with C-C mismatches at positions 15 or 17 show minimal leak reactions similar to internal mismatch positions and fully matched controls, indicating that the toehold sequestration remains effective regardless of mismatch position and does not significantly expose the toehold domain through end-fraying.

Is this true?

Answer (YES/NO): NO